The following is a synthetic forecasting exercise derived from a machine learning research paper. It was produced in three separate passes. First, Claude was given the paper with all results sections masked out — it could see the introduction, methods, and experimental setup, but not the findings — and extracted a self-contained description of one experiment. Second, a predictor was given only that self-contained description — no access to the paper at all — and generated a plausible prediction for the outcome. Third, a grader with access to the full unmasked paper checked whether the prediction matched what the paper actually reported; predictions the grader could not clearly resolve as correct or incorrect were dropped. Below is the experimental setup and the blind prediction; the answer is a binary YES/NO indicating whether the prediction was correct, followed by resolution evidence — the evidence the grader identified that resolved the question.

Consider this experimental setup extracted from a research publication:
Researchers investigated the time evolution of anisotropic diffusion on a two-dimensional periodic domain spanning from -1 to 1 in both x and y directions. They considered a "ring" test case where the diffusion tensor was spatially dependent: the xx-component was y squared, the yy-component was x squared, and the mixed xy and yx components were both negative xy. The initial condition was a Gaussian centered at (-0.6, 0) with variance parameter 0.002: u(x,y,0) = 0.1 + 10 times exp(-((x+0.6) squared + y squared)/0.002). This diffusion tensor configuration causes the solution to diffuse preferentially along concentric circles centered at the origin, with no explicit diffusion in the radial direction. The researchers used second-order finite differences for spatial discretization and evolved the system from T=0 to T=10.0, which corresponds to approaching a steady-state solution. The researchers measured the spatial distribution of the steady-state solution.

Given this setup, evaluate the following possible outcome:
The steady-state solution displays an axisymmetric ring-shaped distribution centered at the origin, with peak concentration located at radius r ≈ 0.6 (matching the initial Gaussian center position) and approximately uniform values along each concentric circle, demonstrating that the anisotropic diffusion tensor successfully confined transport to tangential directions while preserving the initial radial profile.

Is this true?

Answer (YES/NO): NO